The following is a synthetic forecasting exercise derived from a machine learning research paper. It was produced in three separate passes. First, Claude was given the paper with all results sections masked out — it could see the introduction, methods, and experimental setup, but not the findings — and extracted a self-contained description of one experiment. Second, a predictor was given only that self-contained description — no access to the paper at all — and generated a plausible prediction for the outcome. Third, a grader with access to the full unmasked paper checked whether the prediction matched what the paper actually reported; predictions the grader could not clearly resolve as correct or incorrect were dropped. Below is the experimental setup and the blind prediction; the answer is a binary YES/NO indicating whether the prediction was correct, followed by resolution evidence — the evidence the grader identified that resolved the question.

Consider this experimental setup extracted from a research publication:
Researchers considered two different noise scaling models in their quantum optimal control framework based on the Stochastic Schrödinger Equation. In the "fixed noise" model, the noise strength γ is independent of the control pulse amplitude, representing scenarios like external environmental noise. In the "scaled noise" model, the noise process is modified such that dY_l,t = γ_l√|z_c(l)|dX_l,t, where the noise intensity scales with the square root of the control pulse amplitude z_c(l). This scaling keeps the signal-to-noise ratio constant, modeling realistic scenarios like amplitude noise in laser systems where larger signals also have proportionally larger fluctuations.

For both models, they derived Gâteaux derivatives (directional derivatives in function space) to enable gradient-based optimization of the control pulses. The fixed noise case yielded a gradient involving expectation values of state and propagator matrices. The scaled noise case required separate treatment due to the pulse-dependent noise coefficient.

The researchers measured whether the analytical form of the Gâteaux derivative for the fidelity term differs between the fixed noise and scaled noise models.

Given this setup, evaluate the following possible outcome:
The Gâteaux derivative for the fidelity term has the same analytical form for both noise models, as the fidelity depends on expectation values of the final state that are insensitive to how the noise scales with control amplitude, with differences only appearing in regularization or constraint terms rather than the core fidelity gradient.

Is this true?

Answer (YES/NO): NO